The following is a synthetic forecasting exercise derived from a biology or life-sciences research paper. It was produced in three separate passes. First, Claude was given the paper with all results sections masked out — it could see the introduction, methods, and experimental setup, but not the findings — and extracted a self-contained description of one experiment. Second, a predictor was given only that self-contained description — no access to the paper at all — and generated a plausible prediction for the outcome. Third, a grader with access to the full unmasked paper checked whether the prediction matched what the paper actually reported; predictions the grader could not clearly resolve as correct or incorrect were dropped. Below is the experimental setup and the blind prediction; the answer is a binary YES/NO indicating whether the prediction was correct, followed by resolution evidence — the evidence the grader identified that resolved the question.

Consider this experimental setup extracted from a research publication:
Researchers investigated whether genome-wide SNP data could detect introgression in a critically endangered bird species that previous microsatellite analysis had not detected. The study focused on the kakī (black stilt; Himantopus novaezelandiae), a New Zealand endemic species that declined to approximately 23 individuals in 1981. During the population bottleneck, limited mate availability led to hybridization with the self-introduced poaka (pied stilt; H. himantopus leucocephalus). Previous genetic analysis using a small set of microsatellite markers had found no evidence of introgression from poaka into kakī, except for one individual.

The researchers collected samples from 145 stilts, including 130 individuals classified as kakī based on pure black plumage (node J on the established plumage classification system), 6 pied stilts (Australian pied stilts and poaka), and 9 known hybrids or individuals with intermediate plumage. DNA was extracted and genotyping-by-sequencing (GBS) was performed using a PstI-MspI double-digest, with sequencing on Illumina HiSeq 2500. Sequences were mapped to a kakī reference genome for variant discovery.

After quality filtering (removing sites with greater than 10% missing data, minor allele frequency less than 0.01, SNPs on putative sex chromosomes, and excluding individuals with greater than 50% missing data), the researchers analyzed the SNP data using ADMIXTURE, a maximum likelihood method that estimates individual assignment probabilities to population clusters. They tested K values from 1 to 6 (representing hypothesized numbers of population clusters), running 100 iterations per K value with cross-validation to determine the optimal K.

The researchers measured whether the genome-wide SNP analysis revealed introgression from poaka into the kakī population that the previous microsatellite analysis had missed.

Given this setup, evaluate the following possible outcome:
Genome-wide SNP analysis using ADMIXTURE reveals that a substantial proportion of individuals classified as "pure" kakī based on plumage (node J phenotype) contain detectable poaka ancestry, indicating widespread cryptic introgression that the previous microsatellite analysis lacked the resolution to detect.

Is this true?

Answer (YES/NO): NO